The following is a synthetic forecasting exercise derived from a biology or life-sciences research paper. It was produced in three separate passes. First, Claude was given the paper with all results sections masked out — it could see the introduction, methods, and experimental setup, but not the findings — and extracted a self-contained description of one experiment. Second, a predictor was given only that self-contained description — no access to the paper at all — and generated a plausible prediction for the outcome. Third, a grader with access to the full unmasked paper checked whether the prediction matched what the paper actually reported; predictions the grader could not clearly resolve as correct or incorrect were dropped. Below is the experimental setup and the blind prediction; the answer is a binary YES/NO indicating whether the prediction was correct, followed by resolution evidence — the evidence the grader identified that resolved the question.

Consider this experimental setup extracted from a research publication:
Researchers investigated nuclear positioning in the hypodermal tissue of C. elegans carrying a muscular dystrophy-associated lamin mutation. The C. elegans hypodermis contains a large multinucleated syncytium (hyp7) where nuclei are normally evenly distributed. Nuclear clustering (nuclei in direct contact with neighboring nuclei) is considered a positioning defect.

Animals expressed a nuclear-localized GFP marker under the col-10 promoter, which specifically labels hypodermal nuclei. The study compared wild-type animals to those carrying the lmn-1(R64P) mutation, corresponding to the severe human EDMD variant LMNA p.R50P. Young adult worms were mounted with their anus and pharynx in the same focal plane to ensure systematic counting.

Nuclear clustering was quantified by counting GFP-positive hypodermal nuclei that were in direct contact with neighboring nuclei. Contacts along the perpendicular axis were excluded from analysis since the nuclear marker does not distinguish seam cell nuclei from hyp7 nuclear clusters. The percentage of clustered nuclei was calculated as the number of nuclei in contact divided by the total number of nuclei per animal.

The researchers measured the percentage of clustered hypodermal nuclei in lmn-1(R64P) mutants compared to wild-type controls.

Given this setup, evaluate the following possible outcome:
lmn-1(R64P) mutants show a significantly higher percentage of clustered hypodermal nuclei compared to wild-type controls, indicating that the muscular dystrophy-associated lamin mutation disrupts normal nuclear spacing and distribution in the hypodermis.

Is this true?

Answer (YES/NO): YES